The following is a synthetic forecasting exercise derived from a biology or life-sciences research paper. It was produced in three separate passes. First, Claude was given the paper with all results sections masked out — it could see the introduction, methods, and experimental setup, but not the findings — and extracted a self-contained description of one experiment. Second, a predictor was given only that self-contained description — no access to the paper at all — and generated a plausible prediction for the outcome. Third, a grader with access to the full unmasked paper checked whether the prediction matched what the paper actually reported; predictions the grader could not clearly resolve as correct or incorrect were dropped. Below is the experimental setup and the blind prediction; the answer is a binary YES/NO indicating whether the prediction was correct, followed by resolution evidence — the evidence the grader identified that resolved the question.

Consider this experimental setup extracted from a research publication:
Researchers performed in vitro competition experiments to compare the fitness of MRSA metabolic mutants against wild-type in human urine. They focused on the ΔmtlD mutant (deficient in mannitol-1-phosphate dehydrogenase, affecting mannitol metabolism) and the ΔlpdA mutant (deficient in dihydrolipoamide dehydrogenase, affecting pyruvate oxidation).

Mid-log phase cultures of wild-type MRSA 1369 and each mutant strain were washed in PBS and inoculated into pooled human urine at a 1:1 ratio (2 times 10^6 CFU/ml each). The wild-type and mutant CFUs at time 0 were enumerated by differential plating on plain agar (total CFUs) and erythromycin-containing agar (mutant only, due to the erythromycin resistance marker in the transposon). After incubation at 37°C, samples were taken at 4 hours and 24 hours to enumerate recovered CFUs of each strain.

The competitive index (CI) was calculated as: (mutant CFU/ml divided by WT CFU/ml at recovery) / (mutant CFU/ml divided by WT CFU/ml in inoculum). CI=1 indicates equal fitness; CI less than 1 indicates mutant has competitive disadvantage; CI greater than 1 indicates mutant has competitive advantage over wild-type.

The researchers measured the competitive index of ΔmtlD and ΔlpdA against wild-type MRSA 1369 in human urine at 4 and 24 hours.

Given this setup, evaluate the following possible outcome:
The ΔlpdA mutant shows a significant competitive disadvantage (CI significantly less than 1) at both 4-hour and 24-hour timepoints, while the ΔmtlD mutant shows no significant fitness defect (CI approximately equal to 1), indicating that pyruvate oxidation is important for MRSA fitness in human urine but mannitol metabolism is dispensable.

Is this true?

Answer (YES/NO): NO